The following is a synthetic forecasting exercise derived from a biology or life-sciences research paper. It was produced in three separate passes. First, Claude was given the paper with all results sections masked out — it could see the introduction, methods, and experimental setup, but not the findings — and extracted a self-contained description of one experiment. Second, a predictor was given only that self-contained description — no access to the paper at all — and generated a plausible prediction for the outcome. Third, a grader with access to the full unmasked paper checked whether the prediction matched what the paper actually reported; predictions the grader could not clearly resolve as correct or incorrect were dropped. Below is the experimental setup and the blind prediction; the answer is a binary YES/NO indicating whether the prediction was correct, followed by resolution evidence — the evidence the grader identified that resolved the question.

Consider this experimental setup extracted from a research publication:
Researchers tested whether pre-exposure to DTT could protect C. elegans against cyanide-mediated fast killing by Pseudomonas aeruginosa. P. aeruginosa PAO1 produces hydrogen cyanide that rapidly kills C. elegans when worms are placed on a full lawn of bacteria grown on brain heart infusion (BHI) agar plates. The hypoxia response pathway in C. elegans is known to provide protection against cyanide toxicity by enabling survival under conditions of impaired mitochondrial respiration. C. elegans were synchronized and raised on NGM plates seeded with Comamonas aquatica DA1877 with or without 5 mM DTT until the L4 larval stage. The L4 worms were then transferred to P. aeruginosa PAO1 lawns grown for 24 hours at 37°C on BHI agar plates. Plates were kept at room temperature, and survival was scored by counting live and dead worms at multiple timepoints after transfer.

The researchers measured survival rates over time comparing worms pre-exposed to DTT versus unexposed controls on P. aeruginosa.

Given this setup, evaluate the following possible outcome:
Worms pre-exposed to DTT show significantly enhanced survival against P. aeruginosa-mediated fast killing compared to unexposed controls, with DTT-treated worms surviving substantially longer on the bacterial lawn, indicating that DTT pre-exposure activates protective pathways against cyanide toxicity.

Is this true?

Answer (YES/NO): YES